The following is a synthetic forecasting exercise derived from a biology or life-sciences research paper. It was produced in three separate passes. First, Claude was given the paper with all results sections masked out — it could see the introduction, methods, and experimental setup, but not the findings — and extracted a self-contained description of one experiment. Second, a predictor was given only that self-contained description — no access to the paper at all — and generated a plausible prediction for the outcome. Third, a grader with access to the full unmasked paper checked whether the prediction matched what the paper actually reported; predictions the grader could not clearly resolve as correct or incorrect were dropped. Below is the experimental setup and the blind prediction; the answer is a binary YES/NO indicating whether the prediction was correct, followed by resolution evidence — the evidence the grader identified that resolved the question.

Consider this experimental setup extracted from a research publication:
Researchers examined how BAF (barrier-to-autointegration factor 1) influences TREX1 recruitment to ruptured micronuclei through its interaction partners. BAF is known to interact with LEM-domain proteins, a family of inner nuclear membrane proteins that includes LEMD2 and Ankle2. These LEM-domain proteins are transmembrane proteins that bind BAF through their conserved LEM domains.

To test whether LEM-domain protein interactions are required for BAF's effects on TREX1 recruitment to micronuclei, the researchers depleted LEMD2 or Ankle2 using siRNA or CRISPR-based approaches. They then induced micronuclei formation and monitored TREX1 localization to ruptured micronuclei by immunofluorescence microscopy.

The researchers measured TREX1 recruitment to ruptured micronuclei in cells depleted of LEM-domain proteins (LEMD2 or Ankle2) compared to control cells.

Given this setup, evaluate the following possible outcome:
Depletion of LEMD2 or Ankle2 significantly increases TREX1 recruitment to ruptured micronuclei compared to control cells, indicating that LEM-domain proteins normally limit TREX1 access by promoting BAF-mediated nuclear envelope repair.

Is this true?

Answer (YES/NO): NO